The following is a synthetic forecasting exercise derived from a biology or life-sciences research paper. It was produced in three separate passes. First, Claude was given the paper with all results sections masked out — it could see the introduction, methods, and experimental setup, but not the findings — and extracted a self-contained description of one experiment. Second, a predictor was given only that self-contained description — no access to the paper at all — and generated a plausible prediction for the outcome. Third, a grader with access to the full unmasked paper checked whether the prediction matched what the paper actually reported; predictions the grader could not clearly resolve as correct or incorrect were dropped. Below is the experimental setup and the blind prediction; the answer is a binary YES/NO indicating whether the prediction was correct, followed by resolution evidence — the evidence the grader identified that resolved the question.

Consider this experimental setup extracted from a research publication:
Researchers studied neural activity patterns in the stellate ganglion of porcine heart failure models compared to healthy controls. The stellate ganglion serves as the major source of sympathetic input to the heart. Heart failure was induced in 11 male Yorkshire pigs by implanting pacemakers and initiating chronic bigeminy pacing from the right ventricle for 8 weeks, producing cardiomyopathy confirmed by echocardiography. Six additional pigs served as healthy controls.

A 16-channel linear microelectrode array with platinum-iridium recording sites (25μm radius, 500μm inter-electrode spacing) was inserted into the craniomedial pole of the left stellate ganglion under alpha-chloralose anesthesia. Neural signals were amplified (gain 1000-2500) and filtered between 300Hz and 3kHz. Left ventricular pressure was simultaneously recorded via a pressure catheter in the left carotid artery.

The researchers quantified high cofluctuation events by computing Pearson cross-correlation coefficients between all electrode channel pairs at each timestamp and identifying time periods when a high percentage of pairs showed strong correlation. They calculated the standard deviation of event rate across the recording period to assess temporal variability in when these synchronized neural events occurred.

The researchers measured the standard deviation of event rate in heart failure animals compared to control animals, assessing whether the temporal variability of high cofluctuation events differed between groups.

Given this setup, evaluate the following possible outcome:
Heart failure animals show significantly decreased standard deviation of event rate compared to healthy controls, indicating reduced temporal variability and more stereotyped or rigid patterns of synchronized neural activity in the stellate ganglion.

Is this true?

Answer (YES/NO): NO